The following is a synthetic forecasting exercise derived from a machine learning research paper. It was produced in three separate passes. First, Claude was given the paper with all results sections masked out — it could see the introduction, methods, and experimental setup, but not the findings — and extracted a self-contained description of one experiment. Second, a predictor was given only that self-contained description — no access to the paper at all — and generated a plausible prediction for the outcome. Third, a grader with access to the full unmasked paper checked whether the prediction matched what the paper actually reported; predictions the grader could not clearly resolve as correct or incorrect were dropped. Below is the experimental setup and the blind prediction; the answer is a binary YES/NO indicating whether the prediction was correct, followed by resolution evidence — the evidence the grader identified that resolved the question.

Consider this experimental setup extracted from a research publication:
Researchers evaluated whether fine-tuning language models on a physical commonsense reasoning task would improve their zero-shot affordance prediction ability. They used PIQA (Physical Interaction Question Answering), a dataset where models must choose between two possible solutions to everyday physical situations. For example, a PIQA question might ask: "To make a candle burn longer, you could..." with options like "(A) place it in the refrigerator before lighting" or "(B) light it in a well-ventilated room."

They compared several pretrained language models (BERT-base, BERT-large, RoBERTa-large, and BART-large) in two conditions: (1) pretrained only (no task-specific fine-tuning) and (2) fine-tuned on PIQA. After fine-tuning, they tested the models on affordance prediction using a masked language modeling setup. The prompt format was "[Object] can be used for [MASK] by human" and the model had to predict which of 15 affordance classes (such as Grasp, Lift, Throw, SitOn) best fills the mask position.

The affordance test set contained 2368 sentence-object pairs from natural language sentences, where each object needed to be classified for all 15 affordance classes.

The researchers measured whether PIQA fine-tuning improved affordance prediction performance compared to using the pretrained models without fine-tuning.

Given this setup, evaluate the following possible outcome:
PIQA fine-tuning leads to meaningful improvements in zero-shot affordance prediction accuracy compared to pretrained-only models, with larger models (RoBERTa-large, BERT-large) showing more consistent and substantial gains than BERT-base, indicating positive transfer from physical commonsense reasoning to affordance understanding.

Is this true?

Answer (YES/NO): NO